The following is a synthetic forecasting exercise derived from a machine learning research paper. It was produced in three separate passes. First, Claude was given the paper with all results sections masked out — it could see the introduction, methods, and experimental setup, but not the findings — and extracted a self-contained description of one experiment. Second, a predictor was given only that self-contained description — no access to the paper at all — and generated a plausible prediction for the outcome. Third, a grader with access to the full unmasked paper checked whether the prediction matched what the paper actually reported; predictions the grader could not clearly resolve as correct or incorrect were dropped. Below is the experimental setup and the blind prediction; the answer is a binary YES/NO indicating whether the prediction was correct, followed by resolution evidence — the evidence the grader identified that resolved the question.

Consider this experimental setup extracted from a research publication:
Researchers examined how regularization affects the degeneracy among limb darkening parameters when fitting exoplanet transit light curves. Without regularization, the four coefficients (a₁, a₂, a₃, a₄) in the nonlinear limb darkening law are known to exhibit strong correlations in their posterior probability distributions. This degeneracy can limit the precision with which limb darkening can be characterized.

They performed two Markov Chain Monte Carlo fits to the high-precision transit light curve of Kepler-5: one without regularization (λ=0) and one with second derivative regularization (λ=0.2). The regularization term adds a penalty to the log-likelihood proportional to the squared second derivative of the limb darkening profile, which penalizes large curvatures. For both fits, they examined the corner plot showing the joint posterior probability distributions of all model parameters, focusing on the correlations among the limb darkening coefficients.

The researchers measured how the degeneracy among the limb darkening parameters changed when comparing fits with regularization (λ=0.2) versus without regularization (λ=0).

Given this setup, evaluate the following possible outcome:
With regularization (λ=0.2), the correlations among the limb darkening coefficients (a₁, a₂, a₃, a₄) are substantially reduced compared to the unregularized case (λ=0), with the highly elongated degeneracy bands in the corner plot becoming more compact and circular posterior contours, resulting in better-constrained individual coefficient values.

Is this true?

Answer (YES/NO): NO